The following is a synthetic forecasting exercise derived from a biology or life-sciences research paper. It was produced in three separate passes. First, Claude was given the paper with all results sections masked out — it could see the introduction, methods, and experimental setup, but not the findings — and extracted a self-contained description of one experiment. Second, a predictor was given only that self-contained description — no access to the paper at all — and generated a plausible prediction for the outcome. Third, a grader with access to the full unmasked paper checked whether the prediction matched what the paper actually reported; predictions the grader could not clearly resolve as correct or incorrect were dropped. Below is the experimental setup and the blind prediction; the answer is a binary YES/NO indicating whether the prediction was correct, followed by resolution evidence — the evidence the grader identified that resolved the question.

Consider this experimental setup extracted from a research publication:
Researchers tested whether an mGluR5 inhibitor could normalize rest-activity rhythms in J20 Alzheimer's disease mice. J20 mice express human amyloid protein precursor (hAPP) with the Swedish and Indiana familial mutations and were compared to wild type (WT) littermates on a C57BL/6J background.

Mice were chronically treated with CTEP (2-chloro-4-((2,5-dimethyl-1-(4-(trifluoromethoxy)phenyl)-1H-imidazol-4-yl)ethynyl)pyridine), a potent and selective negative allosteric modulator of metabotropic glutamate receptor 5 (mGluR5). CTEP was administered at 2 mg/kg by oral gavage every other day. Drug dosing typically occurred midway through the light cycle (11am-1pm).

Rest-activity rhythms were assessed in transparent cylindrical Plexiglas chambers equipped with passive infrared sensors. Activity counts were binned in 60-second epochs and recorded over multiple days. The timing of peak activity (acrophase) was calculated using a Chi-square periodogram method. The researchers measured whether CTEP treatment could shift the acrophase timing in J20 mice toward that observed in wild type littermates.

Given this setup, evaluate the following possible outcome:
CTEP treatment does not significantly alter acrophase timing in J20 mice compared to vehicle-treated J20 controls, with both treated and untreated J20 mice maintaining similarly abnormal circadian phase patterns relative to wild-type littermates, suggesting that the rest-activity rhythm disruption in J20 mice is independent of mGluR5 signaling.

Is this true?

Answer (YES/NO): YES